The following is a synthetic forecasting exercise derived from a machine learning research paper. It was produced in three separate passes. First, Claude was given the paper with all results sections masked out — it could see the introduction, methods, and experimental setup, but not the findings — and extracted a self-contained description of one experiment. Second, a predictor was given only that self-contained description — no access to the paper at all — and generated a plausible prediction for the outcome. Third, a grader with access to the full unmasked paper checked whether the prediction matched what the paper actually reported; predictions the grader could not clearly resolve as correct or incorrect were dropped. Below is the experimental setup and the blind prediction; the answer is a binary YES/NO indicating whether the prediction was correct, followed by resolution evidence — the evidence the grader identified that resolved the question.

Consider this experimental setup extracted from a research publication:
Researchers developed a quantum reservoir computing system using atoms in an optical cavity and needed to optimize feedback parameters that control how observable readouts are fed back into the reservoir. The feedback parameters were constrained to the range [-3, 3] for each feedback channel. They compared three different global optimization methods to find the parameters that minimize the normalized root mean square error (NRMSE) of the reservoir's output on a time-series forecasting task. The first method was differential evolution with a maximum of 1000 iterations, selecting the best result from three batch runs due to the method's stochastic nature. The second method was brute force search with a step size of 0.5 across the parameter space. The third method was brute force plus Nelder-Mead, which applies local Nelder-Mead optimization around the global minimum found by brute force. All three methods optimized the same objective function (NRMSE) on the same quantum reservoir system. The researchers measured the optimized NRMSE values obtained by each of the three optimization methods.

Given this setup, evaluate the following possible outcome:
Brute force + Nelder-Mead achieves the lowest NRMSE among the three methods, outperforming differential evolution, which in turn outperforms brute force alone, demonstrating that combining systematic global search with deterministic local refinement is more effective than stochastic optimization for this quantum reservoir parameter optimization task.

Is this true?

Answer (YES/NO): NO